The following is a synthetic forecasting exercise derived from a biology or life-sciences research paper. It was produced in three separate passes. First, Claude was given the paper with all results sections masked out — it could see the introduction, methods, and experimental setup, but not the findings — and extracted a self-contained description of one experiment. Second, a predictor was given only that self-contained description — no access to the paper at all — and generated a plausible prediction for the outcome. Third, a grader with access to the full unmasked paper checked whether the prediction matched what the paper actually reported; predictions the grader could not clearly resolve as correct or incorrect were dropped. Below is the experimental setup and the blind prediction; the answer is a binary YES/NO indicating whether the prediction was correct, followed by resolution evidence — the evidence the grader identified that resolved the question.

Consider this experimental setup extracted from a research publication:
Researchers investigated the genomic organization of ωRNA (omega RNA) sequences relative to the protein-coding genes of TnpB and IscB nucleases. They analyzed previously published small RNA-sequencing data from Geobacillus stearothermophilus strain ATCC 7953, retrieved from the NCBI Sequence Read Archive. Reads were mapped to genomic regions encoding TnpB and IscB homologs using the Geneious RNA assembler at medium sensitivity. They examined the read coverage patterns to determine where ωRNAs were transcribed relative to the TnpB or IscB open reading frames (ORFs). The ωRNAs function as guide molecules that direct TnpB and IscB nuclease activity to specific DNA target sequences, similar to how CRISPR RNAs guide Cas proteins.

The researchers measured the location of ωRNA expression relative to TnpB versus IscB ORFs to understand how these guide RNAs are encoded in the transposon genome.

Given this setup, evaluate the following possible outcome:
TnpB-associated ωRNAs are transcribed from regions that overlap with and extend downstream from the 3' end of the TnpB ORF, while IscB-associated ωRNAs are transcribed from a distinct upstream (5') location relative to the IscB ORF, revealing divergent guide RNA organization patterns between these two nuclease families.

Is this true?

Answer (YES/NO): YES